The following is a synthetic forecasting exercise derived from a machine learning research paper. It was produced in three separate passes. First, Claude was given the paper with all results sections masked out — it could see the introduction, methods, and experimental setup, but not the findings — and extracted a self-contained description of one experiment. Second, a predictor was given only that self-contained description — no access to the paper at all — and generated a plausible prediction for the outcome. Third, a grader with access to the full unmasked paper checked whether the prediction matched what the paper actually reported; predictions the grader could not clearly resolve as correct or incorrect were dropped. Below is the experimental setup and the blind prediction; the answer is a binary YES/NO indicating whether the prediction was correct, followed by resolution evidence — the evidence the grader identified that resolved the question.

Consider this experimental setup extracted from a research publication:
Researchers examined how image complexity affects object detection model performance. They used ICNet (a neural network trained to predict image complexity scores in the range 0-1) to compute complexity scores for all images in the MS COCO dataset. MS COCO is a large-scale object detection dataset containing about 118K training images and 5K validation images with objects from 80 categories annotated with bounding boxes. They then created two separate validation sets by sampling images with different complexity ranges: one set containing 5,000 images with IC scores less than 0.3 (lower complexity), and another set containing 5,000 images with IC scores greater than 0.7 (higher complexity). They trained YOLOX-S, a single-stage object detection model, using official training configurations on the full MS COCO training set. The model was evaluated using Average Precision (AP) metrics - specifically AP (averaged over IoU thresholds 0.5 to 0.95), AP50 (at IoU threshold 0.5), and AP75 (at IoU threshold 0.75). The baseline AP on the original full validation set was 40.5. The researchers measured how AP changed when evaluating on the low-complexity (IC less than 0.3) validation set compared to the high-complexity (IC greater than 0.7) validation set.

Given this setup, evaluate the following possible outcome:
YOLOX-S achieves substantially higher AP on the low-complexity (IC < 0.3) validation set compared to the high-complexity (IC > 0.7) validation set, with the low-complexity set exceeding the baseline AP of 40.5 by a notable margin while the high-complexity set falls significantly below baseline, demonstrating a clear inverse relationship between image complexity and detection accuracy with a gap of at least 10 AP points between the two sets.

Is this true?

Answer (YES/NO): NO